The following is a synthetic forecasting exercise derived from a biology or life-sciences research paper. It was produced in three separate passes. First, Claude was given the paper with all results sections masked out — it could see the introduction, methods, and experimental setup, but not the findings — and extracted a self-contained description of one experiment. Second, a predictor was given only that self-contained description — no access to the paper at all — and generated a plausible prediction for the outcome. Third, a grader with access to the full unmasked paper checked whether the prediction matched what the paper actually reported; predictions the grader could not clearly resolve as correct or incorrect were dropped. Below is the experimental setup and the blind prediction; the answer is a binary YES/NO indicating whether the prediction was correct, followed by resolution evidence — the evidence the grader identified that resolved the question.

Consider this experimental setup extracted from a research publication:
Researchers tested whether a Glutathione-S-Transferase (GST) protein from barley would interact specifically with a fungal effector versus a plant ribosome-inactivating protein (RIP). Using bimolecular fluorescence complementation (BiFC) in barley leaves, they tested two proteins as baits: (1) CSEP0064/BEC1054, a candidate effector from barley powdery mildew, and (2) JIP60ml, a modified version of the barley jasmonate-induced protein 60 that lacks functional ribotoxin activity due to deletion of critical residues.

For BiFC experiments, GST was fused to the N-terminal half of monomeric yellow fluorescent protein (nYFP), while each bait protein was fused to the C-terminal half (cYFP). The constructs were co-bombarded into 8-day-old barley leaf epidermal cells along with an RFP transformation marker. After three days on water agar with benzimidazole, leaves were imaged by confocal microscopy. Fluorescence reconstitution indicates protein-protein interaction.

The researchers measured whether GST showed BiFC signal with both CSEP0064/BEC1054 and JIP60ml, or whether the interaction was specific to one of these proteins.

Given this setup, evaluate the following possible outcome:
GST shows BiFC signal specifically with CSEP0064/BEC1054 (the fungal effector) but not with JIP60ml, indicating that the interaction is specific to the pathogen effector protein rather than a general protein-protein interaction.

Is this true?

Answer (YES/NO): YES